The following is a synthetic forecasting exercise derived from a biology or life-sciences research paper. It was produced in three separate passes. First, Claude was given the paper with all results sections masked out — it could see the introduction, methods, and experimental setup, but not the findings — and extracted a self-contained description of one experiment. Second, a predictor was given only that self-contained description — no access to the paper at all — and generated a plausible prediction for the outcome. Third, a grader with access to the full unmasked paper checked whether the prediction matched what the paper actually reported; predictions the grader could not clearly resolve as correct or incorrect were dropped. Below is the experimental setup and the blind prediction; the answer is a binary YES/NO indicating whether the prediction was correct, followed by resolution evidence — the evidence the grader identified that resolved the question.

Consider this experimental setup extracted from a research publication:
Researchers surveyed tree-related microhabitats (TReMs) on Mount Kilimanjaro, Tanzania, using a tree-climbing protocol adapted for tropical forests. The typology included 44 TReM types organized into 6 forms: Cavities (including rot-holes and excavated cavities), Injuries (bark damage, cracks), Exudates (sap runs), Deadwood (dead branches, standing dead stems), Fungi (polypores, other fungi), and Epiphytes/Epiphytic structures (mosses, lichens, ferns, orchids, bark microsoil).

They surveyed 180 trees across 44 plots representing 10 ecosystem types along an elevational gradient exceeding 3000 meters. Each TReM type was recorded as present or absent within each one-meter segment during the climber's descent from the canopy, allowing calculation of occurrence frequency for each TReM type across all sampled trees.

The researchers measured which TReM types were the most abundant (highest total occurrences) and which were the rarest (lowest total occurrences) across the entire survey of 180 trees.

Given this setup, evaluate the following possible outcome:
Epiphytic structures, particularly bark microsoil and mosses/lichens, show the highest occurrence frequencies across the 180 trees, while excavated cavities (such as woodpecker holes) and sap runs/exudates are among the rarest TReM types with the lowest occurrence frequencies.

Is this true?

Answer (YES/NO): NO